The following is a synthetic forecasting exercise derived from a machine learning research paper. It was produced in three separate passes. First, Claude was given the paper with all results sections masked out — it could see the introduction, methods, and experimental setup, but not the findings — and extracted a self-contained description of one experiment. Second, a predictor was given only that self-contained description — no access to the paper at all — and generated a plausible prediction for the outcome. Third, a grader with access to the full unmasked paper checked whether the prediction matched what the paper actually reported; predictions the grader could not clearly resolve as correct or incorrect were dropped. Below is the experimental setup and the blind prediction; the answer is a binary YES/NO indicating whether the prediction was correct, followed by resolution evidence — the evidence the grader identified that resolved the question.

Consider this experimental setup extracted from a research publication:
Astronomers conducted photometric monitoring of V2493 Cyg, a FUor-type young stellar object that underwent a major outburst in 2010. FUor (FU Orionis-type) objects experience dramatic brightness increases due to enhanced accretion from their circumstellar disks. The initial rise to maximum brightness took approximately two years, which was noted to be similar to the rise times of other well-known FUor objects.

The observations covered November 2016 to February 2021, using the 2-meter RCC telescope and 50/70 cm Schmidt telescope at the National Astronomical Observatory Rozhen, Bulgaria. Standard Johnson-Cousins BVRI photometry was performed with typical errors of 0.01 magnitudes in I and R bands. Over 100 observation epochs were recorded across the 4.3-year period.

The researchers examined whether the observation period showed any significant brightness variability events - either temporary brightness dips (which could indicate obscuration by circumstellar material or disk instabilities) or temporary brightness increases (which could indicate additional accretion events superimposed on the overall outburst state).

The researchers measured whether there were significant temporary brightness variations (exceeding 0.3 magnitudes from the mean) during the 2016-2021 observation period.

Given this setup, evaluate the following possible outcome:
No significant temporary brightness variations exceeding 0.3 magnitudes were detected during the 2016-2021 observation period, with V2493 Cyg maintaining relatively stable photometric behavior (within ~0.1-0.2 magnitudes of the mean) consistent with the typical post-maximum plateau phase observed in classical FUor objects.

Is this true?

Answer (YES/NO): NO